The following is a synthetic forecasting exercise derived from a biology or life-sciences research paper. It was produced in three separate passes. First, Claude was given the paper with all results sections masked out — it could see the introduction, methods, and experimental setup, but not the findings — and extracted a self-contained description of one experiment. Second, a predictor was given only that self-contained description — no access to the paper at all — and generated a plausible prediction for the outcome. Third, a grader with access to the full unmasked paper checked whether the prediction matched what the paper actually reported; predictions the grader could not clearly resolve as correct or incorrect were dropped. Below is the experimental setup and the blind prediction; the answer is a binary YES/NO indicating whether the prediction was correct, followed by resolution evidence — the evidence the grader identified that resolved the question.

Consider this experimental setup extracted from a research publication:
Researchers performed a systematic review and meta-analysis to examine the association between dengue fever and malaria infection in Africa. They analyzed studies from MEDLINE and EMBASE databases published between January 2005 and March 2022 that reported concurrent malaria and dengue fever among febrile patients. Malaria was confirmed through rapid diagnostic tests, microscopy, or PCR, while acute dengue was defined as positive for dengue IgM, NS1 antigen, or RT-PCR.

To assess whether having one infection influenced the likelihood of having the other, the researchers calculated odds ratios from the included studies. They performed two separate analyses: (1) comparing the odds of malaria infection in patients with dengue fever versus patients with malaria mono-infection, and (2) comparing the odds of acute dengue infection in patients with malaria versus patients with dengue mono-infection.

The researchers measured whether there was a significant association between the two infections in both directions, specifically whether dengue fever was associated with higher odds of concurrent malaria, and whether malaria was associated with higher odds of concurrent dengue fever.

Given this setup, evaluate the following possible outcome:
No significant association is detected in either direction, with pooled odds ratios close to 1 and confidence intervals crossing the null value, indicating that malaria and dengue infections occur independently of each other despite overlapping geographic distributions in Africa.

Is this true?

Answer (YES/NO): NO